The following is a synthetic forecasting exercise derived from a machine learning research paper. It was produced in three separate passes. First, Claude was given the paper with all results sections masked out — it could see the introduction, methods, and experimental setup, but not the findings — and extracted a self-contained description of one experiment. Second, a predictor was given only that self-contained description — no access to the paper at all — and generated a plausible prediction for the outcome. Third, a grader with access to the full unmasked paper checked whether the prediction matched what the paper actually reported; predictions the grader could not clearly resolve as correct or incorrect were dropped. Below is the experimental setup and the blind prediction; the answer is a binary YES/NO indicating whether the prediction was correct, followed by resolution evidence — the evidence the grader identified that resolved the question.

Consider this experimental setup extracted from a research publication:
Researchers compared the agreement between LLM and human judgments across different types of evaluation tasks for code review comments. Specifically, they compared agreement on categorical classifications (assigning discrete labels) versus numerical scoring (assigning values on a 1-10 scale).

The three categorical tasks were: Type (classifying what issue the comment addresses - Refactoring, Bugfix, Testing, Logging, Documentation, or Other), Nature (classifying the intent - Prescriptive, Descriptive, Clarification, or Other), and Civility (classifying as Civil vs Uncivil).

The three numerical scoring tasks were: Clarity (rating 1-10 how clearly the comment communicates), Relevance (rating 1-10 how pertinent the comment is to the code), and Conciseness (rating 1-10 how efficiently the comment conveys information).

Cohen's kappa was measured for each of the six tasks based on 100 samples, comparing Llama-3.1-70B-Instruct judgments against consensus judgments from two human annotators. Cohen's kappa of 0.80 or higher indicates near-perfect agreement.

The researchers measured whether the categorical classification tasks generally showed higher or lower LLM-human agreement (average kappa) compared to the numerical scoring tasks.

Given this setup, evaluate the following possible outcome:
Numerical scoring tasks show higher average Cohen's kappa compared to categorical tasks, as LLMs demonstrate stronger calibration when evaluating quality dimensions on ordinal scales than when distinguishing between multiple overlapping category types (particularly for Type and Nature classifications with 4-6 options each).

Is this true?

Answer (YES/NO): NO